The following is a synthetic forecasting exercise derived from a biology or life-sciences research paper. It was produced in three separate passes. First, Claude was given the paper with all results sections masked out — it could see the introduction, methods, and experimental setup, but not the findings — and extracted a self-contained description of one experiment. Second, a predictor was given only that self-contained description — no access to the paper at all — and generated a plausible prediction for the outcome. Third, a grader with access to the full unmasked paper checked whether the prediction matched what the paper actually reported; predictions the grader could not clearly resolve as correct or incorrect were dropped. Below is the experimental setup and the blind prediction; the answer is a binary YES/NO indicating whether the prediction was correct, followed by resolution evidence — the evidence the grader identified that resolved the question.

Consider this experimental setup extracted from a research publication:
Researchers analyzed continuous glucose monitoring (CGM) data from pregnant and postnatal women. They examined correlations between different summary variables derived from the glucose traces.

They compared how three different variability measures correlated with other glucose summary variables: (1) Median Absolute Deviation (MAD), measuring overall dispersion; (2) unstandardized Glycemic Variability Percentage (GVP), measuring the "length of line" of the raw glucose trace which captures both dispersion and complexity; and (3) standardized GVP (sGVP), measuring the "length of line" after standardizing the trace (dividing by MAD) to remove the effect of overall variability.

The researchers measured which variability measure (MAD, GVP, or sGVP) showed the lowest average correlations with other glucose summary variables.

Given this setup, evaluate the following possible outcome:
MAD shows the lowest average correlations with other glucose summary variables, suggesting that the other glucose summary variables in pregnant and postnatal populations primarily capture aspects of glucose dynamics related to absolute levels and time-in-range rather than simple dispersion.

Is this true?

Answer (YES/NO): NO